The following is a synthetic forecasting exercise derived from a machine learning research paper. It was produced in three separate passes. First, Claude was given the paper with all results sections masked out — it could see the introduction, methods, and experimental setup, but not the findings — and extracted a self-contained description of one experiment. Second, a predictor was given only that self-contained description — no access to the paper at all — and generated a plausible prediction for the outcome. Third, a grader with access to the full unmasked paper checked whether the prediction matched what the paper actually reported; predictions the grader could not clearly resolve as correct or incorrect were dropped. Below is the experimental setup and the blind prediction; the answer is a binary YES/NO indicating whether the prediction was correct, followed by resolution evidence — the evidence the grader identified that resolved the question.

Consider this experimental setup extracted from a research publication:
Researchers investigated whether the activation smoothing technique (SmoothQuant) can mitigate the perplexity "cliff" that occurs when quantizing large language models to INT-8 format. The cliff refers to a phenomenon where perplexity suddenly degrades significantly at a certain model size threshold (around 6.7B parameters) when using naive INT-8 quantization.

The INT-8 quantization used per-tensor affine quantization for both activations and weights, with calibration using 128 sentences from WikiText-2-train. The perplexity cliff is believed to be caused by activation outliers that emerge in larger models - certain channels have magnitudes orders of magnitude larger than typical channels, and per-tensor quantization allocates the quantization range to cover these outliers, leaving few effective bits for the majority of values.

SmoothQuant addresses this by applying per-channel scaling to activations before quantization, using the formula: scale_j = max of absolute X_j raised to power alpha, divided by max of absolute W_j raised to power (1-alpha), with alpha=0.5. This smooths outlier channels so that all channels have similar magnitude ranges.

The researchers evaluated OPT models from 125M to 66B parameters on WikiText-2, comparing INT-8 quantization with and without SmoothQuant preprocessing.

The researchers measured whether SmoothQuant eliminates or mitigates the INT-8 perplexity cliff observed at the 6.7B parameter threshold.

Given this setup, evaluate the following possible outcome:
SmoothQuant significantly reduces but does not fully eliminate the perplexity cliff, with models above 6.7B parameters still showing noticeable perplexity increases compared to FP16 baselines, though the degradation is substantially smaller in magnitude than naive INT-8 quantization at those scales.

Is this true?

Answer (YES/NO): NO